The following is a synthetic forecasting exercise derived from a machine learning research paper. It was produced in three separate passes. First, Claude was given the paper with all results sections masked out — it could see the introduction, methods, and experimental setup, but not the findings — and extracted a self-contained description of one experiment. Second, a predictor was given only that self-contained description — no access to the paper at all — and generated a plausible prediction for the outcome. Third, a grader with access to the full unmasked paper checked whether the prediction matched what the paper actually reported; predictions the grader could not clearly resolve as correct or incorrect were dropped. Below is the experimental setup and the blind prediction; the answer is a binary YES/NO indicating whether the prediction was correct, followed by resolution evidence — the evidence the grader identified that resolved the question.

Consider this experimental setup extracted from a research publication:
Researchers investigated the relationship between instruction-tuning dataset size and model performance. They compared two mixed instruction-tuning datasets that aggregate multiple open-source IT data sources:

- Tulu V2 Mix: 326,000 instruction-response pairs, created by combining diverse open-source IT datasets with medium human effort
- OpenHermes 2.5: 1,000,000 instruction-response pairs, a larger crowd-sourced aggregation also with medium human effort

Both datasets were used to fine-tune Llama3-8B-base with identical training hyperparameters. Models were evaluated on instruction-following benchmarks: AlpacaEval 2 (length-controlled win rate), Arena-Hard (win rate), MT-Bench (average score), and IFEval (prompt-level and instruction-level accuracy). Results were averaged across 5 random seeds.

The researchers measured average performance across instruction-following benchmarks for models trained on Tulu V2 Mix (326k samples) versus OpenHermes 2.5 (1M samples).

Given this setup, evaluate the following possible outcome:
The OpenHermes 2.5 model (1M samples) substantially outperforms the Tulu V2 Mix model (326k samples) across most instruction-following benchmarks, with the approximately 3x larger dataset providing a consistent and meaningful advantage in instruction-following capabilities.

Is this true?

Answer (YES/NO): NO